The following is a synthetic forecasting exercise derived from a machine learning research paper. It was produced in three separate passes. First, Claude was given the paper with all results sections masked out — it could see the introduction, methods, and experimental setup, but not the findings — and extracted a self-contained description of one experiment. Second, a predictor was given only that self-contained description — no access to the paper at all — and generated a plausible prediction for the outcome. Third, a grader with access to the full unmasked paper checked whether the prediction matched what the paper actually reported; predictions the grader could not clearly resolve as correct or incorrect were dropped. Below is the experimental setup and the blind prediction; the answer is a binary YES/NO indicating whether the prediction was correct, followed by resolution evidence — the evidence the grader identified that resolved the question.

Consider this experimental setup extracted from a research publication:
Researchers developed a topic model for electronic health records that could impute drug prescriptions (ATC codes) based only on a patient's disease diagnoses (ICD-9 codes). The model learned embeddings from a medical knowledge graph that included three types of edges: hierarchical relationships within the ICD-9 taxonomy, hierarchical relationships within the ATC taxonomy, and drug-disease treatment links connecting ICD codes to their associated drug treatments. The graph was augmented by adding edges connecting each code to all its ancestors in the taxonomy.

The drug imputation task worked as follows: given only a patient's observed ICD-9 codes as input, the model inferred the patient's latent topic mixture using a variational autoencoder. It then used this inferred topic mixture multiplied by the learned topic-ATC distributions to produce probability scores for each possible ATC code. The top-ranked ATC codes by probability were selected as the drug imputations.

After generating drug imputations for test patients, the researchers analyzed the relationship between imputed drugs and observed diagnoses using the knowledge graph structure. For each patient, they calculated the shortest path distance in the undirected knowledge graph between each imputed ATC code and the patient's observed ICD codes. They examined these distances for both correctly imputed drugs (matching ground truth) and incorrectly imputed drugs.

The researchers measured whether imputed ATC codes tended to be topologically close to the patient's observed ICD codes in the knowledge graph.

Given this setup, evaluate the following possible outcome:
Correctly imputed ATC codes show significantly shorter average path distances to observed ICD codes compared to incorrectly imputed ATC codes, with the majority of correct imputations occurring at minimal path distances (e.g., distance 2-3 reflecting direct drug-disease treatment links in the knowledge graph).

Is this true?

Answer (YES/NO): NO